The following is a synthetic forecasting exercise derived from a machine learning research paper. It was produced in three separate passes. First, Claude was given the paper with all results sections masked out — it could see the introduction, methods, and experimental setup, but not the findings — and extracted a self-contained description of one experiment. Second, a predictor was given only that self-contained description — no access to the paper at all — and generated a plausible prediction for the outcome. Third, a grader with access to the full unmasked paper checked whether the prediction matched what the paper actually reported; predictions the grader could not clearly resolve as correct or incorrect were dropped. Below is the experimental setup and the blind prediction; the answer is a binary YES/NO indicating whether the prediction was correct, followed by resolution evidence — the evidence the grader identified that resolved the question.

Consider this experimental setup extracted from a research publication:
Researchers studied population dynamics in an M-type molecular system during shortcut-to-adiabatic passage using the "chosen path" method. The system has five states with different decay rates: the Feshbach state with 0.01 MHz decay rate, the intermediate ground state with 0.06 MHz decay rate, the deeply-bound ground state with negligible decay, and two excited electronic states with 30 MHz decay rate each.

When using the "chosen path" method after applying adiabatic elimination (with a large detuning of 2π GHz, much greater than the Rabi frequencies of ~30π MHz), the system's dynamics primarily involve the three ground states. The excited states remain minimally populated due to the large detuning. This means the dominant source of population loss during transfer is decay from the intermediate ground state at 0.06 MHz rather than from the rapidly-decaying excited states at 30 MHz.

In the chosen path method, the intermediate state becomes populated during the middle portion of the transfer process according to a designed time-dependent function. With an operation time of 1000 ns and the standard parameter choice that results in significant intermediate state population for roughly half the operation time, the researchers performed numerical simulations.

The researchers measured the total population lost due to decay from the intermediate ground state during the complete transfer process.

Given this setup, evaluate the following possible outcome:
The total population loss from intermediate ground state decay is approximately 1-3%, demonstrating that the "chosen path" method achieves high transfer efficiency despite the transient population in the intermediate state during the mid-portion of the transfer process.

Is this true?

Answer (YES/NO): YES